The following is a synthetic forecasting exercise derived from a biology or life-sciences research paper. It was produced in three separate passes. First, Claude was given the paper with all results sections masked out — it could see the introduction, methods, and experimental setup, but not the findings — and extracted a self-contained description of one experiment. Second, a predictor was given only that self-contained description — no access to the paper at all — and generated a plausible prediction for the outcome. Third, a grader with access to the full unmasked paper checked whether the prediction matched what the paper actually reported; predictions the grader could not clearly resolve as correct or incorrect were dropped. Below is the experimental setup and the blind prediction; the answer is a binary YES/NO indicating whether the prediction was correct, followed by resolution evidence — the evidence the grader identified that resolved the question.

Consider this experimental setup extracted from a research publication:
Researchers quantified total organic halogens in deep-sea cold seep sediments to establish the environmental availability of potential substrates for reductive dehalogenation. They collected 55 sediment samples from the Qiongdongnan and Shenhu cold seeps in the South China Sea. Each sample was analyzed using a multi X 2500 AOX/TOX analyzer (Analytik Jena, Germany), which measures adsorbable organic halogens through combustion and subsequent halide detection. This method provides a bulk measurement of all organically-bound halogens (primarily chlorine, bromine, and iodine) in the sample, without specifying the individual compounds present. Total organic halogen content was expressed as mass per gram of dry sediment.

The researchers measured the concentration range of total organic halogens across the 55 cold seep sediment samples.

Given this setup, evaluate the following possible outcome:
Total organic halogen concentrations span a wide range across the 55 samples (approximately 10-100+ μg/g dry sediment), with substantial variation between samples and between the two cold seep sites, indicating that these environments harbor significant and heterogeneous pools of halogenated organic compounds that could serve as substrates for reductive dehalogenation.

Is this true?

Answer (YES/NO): NO